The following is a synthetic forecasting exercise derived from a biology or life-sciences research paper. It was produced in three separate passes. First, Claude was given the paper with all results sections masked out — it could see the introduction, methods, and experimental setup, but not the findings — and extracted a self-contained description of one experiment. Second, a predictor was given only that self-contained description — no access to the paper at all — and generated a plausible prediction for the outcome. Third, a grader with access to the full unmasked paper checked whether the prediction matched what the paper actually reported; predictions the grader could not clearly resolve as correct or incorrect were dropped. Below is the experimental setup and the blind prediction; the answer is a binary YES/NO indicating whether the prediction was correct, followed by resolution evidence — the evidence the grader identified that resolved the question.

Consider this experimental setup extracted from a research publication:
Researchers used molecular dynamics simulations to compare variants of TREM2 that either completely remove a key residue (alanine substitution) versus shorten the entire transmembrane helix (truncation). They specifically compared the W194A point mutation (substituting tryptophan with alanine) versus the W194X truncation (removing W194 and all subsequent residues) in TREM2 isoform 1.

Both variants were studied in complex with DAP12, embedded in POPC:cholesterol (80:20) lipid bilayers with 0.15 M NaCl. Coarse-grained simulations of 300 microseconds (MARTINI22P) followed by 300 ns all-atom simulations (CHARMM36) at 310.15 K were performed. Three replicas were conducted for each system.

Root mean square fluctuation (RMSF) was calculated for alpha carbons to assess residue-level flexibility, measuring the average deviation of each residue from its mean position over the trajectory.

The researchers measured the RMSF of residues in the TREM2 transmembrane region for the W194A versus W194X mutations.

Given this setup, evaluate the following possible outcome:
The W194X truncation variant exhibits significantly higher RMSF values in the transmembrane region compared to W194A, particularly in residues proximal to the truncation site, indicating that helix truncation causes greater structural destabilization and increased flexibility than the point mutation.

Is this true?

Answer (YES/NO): NO